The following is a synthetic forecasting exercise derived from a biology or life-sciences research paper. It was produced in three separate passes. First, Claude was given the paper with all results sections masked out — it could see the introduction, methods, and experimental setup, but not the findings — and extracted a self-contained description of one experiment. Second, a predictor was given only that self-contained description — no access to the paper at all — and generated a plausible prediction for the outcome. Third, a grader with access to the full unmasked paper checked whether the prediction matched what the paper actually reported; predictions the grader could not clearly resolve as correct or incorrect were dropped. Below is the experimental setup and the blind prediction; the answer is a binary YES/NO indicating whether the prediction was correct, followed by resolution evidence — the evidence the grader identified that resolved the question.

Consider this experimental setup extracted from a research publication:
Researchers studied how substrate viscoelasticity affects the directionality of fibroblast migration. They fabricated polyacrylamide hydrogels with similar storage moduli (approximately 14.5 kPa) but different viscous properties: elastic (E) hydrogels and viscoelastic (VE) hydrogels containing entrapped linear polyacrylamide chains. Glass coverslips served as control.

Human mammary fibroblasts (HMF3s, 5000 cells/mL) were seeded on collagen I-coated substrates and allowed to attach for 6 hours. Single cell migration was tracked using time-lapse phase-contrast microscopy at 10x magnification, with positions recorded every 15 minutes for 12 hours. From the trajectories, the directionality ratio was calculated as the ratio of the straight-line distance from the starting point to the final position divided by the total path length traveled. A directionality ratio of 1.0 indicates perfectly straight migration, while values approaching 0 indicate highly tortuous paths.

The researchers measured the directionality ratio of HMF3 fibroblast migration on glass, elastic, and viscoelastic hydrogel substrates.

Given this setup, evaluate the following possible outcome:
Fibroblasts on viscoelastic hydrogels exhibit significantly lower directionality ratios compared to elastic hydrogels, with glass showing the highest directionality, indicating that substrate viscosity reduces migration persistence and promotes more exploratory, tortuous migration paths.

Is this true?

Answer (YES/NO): NO